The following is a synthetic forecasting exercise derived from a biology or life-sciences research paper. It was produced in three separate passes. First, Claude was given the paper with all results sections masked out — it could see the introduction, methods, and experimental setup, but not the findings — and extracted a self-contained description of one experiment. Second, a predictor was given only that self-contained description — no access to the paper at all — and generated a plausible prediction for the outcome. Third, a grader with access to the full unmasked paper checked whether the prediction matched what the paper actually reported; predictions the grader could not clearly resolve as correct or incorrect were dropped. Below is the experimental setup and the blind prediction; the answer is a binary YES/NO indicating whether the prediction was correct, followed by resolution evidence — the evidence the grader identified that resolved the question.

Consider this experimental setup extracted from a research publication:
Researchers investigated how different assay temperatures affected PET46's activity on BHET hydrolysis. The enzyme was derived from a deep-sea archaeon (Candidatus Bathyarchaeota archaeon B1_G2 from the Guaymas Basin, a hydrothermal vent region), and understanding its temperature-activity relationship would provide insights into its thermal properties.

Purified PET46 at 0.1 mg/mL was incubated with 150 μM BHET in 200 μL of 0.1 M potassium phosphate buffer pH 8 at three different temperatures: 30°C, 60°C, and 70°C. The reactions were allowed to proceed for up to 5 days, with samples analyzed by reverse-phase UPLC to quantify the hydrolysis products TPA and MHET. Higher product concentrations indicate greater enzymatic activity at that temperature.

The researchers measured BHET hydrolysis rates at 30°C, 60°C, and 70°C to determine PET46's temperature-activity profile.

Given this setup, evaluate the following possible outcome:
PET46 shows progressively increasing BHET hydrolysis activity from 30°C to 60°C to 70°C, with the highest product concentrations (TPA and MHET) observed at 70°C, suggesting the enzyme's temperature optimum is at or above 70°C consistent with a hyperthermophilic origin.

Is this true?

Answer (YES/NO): NO